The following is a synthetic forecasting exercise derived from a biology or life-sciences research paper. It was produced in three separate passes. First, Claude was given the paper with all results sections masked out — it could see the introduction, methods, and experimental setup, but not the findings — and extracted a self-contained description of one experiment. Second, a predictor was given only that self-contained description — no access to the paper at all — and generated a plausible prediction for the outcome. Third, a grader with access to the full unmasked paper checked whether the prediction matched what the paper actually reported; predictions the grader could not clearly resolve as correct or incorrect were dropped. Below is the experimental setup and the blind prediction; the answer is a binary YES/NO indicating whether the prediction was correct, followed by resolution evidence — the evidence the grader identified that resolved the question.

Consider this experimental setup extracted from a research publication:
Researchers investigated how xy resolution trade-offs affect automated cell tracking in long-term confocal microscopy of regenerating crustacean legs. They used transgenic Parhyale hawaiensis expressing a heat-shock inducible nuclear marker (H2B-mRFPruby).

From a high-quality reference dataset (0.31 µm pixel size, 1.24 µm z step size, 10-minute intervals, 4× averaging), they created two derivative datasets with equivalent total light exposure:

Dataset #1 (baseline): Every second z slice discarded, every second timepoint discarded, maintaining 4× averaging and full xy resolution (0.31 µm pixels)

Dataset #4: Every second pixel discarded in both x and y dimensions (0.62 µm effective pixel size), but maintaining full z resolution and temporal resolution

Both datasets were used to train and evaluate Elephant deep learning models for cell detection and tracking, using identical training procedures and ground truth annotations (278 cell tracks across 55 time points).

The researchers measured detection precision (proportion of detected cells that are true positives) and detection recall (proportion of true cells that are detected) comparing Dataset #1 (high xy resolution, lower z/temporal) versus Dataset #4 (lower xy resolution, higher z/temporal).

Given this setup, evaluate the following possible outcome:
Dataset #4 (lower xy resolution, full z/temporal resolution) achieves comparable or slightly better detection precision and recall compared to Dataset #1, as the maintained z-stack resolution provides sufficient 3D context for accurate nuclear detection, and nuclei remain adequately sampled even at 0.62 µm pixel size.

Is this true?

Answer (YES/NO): YES